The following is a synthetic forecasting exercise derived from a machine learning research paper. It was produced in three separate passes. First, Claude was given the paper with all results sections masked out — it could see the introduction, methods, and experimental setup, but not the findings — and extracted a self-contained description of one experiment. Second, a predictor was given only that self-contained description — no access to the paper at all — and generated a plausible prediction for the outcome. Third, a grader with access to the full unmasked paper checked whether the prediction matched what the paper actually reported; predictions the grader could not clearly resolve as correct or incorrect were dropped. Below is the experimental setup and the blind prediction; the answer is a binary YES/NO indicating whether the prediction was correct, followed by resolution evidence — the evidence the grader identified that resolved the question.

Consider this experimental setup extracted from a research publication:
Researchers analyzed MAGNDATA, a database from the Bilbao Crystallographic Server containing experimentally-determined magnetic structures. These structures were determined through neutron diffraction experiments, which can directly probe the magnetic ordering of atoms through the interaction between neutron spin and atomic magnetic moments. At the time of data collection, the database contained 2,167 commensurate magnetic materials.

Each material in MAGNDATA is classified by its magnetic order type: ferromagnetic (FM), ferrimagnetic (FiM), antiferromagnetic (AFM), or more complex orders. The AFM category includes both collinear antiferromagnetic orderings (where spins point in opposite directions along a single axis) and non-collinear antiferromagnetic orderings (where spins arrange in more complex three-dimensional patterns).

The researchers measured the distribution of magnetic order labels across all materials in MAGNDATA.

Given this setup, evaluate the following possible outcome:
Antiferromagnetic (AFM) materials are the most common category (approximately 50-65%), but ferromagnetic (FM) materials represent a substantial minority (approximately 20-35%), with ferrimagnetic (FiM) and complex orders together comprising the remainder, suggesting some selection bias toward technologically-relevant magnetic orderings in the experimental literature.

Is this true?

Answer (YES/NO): NO